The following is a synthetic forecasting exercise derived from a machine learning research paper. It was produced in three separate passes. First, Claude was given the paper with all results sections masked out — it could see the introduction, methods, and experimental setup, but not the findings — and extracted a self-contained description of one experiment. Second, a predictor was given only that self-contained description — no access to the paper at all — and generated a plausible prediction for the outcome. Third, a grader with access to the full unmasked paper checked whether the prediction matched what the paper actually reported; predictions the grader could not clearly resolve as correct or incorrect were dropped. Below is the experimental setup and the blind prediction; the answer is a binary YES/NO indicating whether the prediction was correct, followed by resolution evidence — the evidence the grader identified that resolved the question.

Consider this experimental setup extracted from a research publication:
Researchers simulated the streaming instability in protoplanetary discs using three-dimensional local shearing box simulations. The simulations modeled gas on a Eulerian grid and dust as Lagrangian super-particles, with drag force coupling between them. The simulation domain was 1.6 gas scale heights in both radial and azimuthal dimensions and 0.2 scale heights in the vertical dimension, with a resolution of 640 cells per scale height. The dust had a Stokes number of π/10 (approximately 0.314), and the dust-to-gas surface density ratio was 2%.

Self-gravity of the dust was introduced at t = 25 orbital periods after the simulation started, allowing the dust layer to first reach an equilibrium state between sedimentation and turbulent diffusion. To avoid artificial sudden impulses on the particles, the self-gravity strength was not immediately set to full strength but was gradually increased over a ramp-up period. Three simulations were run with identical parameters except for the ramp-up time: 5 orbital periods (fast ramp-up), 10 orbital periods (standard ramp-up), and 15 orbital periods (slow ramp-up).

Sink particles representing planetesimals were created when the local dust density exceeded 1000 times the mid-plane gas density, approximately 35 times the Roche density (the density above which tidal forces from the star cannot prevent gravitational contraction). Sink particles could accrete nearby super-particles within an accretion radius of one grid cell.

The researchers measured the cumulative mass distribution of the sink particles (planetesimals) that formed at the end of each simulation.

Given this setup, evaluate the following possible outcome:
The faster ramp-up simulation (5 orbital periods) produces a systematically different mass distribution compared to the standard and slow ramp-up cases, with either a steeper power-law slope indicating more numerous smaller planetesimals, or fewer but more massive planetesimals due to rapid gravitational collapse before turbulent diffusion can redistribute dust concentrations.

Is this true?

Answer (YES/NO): NO